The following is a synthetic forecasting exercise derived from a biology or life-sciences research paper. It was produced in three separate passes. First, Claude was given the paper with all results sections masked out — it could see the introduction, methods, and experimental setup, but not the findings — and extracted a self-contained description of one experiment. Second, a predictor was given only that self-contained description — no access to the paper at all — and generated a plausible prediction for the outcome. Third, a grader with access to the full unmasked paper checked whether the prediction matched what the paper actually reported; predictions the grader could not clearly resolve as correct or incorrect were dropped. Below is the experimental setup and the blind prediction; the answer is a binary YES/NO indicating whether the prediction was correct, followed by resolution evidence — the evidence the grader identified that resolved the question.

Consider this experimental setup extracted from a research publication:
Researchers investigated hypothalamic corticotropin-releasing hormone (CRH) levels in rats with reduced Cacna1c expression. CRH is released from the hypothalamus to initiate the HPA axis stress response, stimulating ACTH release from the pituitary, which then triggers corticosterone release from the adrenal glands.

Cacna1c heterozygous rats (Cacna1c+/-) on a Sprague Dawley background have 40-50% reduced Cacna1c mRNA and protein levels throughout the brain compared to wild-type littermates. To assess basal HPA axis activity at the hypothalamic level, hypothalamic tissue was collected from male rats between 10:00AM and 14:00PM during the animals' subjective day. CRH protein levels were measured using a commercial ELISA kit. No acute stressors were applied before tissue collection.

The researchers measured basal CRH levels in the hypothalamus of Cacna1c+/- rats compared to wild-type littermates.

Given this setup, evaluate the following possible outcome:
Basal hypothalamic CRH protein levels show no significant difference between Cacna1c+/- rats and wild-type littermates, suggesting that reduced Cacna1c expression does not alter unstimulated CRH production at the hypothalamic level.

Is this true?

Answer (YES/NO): YES